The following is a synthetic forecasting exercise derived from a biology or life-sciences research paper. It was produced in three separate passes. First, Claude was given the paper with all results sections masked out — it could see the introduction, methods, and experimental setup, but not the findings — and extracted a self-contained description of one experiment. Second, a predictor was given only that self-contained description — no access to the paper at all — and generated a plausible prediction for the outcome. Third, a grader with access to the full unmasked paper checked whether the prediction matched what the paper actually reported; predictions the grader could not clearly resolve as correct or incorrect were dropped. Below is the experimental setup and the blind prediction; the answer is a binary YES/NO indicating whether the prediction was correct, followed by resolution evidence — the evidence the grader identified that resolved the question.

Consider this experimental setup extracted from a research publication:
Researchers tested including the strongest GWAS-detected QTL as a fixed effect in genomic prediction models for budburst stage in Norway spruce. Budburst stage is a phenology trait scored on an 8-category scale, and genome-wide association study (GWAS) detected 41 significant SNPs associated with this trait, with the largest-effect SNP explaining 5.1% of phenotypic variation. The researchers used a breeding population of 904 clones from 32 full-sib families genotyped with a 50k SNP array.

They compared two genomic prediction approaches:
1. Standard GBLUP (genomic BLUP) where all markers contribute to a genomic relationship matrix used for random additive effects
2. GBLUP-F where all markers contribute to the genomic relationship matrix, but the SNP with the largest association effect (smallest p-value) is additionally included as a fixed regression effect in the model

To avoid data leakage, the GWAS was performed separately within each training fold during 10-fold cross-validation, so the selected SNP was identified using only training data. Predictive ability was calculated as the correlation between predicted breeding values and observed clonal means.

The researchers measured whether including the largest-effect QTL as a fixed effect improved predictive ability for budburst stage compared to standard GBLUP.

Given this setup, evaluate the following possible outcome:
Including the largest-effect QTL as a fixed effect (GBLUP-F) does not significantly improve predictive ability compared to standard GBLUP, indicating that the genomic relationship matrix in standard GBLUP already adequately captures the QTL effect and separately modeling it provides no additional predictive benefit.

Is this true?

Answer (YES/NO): NO